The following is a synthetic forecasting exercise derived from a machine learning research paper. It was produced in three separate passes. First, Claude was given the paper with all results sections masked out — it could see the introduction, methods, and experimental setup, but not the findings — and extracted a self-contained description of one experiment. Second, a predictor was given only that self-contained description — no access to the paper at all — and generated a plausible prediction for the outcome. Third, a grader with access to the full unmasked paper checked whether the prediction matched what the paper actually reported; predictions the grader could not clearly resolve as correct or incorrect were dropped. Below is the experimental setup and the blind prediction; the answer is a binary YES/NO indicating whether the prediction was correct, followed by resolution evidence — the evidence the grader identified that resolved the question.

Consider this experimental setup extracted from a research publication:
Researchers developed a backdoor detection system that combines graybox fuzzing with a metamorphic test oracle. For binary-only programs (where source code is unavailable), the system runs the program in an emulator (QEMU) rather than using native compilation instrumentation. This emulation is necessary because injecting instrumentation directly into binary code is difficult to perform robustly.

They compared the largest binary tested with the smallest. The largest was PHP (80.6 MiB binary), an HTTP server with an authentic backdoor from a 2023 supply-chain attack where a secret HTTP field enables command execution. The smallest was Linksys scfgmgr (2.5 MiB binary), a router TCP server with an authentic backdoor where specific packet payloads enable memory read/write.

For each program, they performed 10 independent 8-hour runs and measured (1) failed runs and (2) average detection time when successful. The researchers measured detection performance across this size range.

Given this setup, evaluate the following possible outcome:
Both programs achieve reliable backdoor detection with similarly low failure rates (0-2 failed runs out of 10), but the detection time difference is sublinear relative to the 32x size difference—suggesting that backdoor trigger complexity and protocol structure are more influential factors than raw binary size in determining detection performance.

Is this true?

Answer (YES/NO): NO